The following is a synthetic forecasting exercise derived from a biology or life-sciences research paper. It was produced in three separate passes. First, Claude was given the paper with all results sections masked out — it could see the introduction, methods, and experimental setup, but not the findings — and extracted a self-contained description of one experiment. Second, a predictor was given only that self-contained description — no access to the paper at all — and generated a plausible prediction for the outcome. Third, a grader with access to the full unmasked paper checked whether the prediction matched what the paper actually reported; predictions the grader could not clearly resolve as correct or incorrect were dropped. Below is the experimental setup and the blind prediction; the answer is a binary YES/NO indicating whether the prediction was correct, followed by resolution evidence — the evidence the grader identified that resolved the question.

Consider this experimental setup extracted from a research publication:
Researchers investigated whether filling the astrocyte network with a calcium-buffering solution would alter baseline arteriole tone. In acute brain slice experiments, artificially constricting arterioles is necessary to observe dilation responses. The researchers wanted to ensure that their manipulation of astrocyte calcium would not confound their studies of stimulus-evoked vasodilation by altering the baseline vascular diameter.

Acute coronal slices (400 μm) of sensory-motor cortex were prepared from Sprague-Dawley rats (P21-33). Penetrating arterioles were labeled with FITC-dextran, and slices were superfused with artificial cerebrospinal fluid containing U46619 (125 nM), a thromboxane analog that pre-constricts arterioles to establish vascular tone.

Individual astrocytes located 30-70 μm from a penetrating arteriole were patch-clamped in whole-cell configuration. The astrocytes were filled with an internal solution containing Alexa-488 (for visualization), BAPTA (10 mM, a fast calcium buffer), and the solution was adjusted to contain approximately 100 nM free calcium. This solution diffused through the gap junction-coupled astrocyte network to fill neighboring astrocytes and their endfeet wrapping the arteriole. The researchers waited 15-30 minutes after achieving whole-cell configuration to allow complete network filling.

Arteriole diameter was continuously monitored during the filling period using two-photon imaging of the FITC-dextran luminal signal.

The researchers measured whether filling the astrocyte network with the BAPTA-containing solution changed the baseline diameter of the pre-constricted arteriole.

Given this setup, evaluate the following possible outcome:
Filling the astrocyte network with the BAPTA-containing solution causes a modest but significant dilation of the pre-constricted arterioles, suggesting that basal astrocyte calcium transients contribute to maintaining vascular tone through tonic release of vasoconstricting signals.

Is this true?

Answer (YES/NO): NO